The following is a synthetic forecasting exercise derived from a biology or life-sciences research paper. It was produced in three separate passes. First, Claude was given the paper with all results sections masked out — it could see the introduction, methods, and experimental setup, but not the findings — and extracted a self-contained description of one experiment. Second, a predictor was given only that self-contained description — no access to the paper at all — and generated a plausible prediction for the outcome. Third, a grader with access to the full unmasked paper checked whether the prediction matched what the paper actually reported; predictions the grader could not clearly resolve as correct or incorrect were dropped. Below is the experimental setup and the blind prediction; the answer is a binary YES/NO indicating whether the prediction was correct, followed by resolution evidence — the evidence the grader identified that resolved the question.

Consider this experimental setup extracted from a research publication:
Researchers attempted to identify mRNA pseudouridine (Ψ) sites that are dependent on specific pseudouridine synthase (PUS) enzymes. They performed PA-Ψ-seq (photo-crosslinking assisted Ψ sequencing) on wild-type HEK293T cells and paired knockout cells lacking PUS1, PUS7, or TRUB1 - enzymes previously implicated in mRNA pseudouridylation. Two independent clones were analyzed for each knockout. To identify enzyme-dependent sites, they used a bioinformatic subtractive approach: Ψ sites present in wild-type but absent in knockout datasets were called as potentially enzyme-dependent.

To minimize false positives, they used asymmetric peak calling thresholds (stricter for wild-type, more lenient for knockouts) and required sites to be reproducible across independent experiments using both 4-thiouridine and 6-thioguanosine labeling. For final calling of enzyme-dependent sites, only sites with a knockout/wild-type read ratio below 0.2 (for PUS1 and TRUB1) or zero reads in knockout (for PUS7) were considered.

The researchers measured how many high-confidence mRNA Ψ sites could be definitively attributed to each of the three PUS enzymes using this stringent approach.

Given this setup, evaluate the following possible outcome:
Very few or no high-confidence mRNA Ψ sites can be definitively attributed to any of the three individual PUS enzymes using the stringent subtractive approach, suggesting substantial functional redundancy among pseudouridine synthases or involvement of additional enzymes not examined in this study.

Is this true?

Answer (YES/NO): NO